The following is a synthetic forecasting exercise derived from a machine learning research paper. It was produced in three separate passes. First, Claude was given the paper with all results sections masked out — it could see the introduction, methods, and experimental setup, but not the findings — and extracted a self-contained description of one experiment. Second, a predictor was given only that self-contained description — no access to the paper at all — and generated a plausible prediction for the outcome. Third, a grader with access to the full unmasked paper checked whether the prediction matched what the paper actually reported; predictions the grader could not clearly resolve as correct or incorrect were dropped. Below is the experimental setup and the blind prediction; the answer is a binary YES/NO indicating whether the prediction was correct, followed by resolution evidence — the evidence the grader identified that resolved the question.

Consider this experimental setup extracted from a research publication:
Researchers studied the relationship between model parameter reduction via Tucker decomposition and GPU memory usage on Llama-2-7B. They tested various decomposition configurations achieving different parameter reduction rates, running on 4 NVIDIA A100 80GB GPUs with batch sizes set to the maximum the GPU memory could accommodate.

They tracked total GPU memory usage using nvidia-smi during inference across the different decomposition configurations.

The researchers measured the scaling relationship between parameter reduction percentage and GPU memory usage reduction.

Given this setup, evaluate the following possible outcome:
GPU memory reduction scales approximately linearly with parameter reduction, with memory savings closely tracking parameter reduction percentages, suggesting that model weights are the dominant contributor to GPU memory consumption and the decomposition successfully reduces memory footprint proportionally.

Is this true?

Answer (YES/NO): NO